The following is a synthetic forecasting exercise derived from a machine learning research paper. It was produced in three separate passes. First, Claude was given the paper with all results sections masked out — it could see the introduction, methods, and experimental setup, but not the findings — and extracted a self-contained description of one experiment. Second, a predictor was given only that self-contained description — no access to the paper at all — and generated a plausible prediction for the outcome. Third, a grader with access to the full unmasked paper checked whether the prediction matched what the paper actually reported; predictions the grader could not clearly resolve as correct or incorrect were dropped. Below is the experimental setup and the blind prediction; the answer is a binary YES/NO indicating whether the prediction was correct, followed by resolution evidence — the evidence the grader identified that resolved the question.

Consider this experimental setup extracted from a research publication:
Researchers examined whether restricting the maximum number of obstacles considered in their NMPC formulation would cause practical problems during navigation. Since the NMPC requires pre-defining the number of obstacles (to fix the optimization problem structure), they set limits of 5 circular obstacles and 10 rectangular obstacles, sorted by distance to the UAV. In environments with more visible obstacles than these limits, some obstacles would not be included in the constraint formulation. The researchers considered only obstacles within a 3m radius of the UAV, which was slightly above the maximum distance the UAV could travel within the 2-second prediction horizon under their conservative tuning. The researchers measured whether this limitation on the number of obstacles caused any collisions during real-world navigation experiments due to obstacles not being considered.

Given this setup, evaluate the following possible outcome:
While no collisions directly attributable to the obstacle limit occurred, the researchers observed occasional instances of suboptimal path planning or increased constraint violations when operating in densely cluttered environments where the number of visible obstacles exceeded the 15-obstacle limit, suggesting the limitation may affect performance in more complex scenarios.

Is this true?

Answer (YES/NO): NO